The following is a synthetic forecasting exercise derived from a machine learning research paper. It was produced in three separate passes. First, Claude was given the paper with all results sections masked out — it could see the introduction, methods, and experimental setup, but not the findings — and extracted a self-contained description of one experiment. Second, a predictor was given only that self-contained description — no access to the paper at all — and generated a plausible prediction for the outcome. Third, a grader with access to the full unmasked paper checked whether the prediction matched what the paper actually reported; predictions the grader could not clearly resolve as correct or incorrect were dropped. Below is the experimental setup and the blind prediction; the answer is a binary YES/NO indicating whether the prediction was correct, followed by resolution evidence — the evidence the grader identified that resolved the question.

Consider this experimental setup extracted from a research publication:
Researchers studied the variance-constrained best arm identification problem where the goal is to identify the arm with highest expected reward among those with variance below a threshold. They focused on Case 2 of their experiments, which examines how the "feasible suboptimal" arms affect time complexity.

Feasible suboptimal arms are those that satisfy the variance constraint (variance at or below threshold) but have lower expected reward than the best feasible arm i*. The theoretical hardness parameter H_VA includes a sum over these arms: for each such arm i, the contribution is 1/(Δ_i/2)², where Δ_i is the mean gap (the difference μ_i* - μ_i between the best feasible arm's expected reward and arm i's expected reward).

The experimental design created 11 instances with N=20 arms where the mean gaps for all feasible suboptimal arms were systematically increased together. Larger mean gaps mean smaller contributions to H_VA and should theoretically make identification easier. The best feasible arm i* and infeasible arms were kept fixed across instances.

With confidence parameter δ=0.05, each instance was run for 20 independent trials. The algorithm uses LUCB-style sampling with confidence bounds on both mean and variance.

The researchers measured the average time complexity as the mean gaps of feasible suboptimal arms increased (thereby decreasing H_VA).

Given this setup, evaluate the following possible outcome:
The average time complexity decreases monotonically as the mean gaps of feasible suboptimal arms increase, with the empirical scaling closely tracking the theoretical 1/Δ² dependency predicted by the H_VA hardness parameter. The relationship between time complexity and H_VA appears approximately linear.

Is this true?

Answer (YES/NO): NO